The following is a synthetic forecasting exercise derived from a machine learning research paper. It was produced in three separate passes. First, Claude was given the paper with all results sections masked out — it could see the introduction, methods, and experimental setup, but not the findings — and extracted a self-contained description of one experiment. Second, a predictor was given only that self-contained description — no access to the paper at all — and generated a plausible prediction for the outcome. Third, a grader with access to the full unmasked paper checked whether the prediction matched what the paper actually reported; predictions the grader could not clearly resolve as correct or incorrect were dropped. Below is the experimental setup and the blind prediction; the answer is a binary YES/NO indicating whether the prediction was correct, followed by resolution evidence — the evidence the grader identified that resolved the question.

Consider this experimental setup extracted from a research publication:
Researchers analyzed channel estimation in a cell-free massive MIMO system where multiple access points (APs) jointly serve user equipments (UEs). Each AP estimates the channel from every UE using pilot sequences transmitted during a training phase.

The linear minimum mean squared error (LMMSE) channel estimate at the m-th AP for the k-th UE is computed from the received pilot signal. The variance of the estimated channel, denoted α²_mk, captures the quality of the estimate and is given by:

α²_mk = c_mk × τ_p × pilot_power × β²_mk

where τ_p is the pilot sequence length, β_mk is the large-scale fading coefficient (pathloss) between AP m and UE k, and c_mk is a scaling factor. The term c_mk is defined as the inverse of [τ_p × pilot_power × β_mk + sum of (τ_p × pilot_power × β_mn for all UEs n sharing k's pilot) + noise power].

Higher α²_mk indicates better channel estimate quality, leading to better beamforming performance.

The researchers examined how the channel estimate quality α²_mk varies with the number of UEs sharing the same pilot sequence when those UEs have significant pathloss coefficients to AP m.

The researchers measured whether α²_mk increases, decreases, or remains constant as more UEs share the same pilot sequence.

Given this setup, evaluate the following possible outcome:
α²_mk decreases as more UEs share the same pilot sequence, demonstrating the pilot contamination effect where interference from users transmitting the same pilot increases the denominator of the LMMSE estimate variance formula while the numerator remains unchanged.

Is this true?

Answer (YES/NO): YES